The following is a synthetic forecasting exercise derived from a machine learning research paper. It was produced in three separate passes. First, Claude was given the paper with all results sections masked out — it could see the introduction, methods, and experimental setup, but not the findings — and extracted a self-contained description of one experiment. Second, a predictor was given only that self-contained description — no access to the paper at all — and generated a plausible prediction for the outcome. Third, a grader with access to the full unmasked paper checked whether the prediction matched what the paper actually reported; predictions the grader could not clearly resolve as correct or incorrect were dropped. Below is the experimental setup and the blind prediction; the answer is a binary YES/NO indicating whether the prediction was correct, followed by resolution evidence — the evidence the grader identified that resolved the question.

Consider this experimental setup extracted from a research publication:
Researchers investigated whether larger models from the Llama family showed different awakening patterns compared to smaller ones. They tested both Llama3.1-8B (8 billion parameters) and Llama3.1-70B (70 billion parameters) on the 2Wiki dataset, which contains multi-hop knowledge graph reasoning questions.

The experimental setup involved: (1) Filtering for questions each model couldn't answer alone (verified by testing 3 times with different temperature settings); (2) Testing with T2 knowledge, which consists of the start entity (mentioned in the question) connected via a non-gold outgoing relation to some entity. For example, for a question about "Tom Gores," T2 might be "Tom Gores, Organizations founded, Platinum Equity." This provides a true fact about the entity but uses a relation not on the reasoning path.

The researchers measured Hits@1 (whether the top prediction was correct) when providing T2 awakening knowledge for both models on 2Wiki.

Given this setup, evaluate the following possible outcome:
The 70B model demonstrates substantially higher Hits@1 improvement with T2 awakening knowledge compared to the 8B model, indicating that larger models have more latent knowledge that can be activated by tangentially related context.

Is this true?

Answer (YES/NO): NO